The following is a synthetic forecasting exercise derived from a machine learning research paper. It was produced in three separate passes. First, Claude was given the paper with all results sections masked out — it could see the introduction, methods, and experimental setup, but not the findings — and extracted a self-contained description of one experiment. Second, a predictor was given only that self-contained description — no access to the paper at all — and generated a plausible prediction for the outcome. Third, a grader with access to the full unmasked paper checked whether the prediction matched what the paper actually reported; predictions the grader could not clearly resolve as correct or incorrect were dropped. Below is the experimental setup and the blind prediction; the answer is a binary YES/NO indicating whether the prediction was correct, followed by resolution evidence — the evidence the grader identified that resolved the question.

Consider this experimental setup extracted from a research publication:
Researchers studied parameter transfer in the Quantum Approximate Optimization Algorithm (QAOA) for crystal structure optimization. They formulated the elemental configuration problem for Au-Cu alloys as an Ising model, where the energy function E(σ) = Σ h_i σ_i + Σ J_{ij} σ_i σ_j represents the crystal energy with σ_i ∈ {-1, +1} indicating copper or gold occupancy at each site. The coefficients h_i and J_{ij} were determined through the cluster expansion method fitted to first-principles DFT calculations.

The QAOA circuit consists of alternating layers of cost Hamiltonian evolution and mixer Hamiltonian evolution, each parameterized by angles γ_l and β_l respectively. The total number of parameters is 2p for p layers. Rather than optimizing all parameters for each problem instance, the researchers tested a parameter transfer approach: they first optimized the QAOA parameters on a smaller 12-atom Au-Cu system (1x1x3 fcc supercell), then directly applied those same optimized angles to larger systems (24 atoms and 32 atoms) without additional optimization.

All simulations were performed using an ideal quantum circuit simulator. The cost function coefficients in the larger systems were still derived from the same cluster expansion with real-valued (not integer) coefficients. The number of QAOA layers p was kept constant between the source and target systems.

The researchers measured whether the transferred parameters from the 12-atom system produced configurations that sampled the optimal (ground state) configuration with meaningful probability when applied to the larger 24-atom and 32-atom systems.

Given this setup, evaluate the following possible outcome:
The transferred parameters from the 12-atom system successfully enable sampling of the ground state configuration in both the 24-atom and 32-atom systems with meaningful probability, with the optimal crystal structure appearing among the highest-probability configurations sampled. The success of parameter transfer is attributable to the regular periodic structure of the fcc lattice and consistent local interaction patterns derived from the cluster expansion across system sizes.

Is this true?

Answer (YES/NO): NO